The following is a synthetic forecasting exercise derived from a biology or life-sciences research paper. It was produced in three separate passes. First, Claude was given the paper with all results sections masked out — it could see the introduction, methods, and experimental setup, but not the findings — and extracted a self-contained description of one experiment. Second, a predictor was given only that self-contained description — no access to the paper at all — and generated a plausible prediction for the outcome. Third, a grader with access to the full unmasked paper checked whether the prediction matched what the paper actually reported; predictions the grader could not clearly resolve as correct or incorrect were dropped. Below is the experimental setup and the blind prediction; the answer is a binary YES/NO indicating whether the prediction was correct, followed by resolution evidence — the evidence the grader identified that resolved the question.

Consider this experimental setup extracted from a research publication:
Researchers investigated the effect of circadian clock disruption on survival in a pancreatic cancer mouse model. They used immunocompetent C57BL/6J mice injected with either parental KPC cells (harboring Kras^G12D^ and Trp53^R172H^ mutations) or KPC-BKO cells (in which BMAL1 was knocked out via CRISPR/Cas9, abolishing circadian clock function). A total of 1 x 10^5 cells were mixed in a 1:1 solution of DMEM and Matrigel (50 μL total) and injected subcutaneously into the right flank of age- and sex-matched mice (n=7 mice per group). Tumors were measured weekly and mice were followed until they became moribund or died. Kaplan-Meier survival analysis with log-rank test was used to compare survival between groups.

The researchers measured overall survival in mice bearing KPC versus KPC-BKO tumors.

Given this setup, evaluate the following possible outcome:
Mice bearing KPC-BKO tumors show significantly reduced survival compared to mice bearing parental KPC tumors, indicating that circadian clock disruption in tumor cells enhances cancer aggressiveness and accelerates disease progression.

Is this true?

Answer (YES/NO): YES